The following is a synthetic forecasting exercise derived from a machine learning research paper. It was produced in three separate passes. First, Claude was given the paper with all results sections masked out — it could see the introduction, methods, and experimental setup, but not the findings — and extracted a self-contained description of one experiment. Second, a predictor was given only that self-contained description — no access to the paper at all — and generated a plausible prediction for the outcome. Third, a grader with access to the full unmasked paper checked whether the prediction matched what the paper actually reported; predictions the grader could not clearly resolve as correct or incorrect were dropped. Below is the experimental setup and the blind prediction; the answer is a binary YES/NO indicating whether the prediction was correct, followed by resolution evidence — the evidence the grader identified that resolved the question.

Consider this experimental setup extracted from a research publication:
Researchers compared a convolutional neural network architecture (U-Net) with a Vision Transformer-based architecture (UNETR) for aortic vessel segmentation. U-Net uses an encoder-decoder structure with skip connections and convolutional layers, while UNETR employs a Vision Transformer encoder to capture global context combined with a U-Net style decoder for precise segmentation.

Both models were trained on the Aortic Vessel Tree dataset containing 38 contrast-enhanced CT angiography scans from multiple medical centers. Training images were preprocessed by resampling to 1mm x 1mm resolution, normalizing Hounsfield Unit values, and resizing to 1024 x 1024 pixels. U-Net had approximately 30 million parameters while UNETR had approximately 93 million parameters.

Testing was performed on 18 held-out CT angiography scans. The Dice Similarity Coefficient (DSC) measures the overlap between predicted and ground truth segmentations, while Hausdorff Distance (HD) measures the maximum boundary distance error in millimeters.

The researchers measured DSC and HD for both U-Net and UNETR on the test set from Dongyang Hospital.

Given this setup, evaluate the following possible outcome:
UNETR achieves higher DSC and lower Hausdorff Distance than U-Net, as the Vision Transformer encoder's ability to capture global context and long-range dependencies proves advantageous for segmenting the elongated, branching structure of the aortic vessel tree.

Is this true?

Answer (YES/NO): YES